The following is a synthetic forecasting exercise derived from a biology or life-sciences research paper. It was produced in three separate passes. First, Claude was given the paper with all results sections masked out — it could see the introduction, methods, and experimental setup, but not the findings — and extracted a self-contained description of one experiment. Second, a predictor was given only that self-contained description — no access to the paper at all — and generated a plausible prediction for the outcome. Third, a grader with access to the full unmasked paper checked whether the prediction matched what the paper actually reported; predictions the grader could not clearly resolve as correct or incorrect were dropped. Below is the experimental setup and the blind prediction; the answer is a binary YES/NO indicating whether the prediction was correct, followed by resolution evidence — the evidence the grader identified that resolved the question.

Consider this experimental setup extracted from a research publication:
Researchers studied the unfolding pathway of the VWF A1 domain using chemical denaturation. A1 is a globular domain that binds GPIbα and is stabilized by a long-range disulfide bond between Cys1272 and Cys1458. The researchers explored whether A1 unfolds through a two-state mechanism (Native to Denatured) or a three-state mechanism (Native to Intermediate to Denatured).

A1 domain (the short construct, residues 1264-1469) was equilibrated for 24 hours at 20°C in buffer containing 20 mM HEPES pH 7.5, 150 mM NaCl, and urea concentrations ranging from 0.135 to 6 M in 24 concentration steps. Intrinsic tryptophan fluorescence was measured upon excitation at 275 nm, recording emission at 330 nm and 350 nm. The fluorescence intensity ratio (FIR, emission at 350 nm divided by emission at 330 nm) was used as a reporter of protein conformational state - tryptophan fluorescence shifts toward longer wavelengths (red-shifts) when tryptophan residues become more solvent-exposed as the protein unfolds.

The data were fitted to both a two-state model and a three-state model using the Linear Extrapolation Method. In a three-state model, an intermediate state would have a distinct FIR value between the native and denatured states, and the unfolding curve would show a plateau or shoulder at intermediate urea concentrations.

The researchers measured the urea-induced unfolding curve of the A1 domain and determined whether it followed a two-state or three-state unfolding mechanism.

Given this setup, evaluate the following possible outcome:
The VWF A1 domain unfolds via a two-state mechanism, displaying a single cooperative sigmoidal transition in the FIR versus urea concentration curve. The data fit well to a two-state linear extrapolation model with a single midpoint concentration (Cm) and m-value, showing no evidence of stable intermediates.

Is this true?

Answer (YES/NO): NO